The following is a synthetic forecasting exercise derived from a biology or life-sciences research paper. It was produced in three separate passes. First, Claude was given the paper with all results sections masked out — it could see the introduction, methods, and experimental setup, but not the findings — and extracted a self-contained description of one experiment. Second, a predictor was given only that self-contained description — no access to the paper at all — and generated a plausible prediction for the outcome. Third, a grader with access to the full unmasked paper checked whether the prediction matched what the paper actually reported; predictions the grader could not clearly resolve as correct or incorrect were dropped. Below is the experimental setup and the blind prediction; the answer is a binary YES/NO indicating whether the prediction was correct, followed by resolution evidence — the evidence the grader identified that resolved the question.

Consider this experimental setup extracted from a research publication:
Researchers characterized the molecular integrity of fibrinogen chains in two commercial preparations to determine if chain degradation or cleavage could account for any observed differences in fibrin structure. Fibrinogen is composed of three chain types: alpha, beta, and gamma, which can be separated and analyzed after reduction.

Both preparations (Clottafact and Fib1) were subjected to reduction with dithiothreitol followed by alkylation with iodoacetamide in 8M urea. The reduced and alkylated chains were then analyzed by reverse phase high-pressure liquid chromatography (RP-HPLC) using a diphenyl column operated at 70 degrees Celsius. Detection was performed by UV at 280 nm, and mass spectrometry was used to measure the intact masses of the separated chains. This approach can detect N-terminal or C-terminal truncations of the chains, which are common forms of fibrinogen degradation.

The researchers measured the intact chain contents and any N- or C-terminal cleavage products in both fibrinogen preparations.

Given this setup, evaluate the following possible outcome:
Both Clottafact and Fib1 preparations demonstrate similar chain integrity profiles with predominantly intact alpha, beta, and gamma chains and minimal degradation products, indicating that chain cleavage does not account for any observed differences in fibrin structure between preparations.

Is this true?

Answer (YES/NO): YES